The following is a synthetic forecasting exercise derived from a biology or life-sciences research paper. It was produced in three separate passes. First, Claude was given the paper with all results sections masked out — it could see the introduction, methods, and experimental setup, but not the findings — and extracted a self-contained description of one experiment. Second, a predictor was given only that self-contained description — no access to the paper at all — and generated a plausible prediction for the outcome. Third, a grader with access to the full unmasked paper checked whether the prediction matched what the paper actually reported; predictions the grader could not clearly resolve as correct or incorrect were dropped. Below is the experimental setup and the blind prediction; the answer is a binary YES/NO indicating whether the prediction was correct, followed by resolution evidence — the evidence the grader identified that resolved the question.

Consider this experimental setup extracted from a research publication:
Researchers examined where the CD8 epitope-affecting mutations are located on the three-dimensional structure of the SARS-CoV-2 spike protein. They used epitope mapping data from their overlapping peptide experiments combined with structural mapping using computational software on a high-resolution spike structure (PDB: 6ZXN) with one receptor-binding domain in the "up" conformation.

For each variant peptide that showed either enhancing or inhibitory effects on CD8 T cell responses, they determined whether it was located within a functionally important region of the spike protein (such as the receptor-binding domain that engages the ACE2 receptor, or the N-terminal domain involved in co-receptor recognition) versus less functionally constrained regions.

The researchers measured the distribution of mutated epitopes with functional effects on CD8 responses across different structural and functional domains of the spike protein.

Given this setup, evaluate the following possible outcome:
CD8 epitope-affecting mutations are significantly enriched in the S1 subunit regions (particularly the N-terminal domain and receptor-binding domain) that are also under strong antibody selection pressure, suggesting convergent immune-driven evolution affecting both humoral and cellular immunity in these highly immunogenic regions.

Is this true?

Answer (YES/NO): NO